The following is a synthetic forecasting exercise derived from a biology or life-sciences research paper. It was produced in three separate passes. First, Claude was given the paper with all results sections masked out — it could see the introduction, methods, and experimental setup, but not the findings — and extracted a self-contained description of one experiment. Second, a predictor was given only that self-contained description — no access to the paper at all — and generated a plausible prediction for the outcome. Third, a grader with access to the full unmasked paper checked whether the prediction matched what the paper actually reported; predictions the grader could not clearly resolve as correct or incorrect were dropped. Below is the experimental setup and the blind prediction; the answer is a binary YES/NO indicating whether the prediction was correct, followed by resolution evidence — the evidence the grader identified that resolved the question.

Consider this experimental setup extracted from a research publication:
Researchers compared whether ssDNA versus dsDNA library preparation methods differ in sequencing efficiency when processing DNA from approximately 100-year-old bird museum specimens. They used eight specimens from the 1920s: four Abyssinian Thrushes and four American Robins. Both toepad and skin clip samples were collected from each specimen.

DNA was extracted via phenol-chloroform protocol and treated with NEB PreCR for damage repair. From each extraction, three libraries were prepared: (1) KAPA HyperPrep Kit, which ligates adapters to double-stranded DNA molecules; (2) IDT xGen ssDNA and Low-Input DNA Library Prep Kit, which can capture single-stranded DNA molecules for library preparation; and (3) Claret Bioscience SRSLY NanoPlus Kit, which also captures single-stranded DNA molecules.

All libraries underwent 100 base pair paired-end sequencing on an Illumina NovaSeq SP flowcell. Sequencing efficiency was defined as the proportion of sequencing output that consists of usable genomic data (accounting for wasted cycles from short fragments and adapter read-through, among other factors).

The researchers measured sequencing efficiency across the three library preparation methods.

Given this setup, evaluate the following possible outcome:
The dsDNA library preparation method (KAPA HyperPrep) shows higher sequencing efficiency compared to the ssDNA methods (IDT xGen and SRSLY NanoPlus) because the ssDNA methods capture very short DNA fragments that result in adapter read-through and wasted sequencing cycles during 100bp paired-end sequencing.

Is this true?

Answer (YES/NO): NO